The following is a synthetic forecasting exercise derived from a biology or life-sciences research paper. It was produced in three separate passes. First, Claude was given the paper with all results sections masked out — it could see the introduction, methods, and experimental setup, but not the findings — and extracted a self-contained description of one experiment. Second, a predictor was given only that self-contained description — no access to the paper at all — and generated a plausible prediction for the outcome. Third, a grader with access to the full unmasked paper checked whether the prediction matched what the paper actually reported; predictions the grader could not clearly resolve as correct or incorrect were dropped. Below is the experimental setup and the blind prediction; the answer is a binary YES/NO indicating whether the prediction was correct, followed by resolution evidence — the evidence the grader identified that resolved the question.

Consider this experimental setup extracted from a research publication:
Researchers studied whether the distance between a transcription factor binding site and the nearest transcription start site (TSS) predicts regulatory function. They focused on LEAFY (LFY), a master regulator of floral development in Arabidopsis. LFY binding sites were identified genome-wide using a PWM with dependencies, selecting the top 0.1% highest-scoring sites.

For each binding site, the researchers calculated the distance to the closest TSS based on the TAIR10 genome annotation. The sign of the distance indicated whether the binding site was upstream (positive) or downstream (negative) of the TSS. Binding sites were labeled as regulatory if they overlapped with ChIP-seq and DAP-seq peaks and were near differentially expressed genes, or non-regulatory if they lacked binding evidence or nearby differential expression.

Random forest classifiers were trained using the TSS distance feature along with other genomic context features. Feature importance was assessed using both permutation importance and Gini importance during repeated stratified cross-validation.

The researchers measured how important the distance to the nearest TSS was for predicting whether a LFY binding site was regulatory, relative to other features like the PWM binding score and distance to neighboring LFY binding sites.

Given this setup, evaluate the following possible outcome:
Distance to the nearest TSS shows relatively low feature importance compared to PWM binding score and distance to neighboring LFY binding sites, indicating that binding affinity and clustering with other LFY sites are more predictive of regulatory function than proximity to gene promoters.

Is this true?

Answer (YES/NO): YES